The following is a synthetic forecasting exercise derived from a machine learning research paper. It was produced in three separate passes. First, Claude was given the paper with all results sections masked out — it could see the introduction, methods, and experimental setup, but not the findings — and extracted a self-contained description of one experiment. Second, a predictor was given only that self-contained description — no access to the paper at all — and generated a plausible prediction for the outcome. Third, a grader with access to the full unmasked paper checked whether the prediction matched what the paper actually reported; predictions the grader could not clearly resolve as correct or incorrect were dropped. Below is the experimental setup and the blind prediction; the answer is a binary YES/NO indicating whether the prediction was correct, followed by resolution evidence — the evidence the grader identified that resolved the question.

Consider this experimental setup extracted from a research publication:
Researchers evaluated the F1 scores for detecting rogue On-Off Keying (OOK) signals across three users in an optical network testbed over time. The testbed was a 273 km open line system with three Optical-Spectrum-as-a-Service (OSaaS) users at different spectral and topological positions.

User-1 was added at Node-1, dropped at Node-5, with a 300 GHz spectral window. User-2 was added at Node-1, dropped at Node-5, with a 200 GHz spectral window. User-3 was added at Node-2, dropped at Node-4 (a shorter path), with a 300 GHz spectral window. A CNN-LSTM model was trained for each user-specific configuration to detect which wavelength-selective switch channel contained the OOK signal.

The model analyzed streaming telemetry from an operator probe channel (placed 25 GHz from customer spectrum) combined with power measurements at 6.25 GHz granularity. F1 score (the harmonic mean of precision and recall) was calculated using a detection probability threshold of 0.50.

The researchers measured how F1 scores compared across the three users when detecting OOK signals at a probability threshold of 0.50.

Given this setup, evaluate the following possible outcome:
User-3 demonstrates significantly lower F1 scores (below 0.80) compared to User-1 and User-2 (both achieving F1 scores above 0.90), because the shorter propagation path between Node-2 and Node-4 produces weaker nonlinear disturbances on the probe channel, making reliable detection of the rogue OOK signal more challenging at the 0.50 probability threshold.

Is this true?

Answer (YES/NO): NO